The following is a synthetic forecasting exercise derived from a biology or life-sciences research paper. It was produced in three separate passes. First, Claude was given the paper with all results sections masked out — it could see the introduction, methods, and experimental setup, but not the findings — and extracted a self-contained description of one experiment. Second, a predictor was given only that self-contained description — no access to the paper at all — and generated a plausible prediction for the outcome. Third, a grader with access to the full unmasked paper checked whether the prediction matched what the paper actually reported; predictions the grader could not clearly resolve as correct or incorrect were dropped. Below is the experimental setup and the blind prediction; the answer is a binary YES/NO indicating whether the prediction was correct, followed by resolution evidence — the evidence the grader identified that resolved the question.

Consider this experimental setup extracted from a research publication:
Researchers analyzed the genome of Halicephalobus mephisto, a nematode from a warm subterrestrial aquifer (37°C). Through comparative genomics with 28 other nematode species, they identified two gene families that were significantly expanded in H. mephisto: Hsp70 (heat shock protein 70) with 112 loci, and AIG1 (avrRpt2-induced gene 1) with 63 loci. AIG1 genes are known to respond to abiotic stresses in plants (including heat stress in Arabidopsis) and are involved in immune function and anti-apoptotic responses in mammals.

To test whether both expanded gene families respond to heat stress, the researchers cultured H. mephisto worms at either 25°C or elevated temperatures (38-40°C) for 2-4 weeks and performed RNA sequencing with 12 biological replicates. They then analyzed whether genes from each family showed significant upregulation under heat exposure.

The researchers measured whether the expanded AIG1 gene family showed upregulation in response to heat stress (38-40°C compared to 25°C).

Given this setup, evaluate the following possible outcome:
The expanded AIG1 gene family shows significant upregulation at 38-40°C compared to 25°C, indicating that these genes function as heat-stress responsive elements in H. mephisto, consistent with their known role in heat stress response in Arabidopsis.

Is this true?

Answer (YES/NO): NO